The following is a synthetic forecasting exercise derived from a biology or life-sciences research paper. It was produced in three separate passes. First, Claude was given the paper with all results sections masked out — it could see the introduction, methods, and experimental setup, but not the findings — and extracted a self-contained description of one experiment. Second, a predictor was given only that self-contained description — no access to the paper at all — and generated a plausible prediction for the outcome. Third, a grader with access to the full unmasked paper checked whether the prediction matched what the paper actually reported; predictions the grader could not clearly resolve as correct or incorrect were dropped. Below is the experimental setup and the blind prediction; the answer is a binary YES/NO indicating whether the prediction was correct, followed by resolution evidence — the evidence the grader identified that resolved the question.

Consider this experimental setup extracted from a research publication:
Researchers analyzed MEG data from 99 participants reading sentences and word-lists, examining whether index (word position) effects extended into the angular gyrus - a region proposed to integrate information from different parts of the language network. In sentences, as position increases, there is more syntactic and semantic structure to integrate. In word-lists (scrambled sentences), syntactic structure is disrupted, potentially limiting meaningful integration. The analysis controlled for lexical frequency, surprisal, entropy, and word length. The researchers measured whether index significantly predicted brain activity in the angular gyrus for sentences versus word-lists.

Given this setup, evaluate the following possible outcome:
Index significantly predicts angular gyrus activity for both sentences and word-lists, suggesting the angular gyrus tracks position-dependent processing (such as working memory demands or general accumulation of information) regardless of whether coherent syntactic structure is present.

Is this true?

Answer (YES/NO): NO